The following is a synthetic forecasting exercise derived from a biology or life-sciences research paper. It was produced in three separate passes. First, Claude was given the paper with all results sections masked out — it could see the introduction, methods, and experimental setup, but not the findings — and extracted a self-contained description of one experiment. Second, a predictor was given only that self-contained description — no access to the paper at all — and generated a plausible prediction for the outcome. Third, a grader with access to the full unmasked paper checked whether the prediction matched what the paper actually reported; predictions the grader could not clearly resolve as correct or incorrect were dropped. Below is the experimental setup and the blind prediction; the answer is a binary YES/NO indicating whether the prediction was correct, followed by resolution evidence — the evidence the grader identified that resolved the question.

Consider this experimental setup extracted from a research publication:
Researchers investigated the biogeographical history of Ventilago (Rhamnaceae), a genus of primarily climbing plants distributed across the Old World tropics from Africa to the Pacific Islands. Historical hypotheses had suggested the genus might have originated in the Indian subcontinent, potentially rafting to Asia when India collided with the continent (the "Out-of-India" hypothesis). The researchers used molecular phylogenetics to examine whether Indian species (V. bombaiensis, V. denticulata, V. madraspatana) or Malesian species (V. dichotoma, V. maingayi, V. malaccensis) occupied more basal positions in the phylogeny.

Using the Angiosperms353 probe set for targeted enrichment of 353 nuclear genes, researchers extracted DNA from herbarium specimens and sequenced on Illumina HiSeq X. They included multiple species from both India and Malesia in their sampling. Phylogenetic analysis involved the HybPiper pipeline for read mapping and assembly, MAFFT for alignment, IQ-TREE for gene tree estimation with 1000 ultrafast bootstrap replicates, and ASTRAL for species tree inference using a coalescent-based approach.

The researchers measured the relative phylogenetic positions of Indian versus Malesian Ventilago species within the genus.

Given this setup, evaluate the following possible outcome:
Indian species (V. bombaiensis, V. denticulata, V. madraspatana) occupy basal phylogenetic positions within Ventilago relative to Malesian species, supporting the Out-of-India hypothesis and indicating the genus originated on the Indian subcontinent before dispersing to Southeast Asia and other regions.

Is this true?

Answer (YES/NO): NO